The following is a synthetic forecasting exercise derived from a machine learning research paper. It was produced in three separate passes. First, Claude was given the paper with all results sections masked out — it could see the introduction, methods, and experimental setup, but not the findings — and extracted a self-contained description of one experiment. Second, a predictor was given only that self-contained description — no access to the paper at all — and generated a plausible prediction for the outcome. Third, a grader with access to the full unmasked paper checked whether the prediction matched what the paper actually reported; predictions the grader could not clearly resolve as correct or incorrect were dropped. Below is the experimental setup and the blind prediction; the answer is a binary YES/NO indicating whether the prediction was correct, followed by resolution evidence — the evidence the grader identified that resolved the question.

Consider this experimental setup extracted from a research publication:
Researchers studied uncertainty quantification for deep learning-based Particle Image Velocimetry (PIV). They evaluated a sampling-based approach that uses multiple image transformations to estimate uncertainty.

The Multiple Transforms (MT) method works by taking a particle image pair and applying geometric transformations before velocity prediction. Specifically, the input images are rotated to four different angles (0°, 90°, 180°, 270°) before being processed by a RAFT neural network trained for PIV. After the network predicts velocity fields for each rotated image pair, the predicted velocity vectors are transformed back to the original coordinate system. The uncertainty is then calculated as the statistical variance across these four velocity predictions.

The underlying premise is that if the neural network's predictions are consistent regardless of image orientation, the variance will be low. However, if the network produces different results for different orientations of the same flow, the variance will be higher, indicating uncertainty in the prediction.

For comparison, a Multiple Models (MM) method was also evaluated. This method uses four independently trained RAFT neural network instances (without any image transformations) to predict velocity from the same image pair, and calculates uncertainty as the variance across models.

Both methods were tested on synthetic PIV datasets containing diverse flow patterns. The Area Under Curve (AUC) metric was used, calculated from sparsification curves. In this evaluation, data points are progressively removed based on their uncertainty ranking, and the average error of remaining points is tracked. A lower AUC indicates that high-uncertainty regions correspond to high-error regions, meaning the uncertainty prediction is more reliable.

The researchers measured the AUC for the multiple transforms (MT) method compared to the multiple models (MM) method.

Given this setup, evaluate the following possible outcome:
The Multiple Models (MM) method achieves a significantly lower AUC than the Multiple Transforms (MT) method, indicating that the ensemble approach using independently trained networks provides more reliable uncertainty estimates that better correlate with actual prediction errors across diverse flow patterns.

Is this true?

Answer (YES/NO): NO